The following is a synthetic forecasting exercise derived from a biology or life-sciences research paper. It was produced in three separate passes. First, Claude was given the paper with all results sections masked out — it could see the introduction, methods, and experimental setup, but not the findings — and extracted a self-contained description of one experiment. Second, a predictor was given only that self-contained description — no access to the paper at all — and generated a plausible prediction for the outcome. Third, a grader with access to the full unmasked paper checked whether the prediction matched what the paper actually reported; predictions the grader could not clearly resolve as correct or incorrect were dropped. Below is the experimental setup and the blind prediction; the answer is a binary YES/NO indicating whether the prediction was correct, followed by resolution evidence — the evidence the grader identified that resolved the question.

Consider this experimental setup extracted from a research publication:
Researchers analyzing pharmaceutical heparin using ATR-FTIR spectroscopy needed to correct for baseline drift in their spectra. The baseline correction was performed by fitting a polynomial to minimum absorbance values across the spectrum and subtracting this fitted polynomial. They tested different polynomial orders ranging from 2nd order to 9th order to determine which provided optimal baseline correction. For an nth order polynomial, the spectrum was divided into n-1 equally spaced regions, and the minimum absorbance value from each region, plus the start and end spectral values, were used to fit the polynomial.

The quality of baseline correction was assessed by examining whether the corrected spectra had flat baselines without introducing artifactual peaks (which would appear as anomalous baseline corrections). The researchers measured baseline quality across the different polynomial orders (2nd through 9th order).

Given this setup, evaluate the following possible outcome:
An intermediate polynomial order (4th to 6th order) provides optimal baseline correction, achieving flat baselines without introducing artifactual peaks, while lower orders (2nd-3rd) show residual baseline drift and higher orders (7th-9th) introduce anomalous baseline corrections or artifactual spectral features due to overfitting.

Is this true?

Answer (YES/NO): NO